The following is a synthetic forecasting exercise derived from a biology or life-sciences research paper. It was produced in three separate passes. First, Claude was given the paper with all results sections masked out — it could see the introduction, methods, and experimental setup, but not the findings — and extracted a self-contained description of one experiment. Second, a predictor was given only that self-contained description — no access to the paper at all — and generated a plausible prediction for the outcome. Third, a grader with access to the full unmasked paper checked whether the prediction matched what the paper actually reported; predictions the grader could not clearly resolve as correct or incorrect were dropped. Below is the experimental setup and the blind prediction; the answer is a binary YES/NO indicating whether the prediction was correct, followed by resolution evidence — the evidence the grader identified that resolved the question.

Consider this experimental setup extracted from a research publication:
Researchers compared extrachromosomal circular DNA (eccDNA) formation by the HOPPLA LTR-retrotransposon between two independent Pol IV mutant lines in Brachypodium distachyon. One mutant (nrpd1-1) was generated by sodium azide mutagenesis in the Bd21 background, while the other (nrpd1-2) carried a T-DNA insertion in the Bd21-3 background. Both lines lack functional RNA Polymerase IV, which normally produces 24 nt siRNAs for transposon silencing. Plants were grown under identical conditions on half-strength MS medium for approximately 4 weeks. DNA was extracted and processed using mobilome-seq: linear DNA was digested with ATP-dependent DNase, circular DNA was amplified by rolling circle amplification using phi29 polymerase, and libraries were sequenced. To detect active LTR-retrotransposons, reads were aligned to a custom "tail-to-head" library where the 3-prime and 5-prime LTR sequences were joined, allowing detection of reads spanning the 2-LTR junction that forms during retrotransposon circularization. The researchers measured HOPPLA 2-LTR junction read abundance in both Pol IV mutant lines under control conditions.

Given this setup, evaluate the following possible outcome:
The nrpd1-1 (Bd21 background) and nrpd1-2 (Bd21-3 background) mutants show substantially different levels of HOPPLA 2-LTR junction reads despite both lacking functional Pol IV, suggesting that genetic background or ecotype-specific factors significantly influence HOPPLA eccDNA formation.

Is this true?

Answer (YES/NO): NO